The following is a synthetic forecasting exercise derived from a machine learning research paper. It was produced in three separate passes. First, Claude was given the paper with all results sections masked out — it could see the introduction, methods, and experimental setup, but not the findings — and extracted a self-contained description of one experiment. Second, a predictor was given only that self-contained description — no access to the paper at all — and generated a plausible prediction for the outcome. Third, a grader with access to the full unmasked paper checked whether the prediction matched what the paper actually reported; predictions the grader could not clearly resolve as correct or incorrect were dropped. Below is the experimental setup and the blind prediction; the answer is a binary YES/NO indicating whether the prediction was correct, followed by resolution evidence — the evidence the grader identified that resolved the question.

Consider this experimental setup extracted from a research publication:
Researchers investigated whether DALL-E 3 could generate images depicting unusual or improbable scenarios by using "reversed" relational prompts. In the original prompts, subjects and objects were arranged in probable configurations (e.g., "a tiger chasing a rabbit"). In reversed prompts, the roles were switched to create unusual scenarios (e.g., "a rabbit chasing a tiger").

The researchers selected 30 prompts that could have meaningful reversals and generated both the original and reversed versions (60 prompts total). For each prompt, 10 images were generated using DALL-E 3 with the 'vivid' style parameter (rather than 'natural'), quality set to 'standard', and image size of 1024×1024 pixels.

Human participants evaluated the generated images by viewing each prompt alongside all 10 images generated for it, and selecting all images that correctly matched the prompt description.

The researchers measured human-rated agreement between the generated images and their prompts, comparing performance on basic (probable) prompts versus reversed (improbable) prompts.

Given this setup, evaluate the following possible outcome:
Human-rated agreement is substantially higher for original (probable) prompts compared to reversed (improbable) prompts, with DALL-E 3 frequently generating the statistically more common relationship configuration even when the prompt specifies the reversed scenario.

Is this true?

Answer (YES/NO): NO